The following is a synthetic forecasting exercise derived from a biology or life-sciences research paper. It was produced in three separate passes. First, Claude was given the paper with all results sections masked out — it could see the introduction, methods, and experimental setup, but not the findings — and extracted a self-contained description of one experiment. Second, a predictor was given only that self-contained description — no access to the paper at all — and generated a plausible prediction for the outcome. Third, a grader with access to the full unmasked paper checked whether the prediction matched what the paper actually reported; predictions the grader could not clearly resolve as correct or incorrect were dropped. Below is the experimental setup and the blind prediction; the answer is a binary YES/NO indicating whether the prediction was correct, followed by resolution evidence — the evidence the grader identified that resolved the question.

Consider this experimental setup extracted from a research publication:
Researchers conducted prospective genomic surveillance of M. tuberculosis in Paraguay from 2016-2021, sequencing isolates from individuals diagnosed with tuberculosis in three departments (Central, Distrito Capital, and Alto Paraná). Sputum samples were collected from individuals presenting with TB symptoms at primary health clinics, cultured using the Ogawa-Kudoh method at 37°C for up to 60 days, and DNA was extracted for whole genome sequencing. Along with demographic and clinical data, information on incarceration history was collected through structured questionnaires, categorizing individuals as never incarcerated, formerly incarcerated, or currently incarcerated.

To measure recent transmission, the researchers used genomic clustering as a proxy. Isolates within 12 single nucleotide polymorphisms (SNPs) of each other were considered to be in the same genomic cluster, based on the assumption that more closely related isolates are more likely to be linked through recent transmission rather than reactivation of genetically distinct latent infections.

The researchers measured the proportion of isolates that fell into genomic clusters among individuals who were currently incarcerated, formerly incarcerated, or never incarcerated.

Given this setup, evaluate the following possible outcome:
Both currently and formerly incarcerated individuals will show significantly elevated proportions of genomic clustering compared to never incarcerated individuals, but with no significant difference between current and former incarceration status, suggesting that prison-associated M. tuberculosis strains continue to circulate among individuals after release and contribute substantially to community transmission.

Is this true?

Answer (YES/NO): NO